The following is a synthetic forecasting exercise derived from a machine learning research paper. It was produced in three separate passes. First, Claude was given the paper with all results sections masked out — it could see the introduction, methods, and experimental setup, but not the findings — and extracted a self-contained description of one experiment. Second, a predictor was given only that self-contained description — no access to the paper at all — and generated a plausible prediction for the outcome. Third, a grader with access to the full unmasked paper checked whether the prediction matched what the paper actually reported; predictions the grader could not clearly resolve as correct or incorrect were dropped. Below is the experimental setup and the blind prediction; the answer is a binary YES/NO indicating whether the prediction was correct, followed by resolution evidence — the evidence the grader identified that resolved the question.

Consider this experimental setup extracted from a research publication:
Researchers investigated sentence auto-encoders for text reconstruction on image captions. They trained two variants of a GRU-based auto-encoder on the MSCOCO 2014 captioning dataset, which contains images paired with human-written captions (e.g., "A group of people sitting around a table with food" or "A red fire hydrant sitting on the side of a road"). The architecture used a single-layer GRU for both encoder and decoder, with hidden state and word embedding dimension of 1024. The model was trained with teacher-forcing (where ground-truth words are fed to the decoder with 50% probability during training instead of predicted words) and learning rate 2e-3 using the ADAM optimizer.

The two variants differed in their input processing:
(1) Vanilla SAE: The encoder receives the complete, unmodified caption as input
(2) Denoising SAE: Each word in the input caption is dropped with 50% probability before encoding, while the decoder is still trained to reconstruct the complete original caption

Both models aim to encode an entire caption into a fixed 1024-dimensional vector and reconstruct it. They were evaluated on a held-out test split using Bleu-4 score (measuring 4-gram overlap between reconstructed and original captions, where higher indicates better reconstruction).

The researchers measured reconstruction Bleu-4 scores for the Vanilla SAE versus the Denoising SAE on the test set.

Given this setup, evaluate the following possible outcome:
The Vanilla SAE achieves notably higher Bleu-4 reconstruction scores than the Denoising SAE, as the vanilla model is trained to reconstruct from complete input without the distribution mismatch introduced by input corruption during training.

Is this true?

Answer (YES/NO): YES